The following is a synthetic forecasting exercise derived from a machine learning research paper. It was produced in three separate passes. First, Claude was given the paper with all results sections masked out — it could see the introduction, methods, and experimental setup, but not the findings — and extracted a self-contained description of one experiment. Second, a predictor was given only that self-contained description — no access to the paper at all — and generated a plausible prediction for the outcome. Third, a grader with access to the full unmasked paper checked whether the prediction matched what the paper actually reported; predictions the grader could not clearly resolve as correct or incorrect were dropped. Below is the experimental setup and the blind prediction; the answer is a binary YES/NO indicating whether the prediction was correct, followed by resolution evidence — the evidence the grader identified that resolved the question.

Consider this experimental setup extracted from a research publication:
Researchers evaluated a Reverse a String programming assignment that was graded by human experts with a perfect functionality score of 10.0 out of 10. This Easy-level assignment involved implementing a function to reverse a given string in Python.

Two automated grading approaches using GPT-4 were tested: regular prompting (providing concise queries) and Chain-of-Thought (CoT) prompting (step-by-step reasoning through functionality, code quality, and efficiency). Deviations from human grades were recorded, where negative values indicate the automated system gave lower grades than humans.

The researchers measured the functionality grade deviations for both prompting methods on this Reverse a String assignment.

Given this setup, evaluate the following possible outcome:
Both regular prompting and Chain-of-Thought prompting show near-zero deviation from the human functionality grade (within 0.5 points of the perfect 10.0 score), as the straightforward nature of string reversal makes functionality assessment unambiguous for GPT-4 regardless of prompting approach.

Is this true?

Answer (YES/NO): NO